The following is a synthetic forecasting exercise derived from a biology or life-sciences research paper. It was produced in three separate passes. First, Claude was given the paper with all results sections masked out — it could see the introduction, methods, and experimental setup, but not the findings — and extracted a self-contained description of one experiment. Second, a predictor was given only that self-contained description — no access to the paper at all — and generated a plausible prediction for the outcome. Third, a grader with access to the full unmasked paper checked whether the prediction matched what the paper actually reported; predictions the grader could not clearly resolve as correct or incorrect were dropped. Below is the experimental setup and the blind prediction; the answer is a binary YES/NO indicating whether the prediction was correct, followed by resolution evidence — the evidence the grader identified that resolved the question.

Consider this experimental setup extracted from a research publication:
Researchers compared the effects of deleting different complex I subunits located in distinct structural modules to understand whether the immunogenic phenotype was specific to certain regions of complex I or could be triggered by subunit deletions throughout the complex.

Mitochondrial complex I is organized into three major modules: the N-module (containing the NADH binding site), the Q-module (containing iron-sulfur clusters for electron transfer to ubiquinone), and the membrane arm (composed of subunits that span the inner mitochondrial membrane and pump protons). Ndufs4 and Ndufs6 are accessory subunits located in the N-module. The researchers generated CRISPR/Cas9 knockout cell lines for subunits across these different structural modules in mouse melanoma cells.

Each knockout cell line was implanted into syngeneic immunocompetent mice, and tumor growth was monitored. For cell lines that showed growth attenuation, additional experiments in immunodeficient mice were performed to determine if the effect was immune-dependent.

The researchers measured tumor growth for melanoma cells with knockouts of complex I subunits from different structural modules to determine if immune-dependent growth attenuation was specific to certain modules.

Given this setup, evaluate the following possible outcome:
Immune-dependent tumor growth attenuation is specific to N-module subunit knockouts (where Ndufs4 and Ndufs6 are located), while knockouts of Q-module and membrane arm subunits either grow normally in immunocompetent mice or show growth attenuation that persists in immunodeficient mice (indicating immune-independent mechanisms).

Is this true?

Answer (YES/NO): NO